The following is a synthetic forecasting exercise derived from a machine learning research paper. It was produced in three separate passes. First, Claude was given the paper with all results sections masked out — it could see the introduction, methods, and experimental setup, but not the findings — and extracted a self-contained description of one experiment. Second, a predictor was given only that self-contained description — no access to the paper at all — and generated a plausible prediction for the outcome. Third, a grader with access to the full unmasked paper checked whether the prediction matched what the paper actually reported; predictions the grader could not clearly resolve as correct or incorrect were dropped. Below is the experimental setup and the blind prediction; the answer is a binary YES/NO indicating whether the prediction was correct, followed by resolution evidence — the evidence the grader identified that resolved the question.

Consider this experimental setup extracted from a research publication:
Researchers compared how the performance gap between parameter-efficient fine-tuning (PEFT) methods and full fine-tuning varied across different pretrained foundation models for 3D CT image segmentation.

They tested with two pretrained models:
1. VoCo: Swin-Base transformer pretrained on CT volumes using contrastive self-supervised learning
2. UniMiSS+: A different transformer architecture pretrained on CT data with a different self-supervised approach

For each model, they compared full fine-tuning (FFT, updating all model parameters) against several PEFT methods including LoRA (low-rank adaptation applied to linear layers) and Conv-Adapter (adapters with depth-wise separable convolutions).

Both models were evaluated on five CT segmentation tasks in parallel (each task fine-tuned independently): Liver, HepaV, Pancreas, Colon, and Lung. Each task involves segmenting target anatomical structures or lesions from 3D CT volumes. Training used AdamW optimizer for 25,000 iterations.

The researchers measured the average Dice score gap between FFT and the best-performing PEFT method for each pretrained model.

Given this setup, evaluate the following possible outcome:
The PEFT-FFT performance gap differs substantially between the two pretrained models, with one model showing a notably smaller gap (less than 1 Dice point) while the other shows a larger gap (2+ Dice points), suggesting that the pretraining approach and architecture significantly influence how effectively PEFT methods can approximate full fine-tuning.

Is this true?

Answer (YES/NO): YES